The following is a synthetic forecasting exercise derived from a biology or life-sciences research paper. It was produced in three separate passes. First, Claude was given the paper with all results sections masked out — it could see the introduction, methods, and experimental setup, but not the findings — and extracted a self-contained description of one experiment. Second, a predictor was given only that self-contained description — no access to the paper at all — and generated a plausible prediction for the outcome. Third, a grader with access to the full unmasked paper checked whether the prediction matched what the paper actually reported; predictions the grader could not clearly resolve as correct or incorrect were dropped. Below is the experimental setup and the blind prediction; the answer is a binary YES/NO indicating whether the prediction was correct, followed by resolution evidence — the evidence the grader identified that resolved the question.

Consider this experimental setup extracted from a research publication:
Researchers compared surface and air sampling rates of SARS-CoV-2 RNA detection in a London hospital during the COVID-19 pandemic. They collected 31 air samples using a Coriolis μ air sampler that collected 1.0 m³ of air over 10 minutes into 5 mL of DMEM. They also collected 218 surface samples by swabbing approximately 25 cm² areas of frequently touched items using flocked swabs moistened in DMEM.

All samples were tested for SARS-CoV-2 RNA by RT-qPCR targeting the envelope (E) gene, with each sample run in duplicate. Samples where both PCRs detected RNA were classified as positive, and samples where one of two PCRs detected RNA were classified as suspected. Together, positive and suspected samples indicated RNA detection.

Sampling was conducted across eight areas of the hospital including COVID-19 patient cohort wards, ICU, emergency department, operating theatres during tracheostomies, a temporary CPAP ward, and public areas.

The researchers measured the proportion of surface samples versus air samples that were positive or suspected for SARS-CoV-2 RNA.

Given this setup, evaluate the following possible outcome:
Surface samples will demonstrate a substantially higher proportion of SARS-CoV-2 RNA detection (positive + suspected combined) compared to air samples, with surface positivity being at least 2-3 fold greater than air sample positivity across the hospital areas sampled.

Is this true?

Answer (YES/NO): NO